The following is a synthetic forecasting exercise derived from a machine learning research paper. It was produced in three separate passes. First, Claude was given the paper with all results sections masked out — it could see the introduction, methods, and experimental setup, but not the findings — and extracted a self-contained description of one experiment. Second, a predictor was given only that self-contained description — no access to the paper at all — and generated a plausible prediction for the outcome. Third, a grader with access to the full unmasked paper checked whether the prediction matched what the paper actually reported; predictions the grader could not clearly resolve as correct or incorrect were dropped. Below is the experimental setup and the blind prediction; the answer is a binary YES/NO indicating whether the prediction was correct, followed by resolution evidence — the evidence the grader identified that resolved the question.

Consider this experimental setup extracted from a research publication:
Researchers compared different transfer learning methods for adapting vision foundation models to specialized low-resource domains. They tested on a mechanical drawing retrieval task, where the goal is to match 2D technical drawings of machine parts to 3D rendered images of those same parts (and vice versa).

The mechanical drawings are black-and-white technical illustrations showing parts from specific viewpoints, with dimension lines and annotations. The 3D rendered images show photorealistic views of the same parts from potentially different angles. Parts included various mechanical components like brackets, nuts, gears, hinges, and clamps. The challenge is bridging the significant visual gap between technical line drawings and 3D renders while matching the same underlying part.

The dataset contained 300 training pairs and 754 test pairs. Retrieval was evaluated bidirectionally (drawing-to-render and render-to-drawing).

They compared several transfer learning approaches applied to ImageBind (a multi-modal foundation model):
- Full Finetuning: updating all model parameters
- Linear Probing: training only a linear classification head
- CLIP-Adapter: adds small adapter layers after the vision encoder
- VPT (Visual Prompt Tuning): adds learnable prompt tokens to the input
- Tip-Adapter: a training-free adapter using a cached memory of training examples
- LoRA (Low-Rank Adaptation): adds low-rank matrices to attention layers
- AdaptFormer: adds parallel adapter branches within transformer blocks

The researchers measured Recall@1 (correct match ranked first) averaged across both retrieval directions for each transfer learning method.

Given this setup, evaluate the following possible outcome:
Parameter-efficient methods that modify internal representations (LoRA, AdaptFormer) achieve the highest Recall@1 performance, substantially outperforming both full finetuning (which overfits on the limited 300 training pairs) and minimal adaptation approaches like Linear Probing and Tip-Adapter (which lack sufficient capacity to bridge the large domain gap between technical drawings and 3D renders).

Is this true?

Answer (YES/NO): NO